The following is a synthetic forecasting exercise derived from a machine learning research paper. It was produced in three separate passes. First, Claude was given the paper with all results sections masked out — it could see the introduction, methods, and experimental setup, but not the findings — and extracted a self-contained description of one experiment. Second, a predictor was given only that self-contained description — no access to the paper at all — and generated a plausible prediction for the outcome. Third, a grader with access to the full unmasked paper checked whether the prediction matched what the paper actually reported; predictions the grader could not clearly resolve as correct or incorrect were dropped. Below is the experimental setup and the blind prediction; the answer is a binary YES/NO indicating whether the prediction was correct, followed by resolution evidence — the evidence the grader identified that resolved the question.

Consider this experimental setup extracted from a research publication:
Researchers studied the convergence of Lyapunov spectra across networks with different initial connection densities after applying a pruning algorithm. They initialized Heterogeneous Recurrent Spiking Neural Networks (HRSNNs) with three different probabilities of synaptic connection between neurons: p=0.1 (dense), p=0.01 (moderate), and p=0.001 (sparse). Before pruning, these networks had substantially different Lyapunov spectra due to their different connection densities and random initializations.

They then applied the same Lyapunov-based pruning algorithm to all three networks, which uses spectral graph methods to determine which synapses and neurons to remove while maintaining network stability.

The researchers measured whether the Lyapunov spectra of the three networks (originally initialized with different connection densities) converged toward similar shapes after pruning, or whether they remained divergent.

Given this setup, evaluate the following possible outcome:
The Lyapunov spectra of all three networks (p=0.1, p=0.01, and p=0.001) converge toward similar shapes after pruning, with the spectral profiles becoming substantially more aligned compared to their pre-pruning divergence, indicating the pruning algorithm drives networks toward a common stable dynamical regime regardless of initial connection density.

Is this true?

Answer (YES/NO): YES